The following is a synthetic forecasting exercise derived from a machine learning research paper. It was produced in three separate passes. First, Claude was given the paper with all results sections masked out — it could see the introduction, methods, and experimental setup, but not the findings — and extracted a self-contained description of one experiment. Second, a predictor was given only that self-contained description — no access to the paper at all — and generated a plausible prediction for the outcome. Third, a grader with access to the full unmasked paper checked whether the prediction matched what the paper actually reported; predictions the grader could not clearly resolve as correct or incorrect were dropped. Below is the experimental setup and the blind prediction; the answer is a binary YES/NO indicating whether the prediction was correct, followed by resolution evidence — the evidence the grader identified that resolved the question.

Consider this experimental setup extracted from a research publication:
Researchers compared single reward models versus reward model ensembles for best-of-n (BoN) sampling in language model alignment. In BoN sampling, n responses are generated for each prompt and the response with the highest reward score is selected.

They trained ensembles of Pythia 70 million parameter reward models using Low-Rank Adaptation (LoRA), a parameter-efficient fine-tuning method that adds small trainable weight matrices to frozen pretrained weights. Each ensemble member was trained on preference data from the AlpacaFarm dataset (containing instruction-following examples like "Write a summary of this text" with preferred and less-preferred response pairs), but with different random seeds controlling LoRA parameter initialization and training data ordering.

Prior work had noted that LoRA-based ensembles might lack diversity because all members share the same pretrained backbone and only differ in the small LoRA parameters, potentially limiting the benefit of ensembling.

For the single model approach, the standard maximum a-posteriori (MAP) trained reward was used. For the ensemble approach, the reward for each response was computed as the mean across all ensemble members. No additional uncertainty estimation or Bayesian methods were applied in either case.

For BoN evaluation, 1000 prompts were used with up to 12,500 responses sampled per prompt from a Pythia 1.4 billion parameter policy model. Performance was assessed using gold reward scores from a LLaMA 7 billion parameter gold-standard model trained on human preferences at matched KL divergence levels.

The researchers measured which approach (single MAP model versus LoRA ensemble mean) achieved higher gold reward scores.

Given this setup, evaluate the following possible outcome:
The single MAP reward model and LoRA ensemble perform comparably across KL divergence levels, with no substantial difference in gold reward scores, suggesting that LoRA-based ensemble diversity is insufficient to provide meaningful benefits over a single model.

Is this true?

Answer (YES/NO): NO